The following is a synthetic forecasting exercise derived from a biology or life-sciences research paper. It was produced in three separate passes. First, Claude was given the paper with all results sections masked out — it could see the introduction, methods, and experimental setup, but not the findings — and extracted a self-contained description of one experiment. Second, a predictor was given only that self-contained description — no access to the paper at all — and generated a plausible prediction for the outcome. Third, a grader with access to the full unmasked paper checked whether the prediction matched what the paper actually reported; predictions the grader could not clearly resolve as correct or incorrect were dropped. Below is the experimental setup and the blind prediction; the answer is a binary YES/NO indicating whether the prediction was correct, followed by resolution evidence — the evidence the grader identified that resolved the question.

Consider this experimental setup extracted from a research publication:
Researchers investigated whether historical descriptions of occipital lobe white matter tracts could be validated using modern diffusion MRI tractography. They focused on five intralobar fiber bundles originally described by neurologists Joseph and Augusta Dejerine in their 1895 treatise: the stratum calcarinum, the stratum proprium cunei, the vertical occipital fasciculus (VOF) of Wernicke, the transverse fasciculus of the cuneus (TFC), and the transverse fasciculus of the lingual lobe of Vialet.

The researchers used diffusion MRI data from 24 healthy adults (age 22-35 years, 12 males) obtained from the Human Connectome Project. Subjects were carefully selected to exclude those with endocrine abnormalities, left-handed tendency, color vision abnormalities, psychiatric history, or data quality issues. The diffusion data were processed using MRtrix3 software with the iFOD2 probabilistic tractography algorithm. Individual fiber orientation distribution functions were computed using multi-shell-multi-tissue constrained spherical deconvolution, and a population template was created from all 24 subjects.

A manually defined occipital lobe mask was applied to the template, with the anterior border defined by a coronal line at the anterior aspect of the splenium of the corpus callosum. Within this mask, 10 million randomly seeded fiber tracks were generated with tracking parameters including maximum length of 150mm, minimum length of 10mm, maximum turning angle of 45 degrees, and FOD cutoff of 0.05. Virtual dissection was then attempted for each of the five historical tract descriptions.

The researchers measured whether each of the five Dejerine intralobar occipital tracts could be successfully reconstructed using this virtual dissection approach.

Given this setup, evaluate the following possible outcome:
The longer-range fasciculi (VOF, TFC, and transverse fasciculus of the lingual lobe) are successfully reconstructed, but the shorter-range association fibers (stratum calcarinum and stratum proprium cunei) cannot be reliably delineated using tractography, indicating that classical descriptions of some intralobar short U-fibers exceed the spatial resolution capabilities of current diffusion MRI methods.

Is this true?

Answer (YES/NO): NO